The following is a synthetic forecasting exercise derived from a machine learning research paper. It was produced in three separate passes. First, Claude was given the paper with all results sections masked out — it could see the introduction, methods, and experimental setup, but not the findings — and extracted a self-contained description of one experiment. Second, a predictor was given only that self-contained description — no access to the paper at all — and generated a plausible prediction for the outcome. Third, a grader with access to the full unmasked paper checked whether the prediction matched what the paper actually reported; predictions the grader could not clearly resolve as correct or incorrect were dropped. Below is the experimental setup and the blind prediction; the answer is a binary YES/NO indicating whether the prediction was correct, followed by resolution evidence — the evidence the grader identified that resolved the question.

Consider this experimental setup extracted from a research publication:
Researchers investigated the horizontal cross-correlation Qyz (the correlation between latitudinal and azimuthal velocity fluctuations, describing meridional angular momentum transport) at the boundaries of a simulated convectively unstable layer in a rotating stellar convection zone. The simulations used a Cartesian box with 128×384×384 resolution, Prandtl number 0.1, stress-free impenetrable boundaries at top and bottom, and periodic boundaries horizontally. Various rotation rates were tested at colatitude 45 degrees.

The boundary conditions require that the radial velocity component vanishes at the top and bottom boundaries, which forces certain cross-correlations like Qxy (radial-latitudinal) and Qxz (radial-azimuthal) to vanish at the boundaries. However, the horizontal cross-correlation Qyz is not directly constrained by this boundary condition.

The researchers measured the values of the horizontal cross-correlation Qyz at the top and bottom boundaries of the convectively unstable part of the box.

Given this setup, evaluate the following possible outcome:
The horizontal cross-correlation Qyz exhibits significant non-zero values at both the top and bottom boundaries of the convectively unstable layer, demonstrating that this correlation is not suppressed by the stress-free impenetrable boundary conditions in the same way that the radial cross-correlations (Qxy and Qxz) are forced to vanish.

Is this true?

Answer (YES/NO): YES